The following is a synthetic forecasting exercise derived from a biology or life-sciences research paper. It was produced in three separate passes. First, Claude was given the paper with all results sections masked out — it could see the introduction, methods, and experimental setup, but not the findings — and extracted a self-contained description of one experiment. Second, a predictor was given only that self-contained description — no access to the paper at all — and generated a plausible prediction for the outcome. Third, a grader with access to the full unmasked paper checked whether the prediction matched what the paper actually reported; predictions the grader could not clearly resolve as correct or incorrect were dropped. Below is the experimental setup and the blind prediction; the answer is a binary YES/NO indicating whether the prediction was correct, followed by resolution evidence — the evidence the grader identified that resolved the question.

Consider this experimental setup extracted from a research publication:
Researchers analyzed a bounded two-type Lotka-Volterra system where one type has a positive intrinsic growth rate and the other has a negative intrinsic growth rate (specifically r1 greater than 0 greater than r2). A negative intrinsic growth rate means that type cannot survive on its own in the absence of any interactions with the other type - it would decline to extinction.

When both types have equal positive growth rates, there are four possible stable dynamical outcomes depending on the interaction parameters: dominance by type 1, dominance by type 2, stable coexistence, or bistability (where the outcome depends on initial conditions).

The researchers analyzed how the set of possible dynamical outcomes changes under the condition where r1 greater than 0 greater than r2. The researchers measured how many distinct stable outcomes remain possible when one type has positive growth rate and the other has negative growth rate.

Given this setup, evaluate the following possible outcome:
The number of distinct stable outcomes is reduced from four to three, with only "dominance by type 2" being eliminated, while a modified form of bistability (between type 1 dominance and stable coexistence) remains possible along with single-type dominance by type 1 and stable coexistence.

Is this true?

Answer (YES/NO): NO